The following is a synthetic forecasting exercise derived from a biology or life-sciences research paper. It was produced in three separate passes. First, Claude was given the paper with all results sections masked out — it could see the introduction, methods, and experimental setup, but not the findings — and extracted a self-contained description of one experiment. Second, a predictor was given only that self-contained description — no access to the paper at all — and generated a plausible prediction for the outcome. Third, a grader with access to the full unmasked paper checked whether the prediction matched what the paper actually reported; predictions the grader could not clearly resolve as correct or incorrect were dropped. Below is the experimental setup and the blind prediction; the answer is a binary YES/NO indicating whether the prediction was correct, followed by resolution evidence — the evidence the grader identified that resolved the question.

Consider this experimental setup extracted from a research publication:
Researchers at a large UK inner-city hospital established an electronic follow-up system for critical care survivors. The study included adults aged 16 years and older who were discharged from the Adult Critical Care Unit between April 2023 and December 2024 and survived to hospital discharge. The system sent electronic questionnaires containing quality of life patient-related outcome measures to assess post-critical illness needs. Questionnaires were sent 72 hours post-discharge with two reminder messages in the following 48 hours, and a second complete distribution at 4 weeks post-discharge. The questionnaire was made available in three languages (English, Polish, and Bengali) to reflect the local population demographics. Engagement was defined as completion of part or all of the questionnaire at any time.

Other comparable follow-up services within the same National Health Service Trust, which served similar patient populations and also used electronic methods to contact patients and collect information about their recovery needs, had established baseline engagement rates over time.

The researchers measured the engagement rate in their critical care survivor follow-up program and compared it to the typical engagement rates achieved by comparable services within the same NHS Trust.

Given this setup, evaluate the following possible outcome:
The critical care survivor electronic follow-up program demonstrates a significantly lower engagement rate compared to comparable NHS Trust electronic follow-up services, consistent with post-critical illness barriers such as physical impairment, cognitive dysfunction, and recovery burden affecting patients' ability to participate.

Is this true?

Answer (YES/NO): YES